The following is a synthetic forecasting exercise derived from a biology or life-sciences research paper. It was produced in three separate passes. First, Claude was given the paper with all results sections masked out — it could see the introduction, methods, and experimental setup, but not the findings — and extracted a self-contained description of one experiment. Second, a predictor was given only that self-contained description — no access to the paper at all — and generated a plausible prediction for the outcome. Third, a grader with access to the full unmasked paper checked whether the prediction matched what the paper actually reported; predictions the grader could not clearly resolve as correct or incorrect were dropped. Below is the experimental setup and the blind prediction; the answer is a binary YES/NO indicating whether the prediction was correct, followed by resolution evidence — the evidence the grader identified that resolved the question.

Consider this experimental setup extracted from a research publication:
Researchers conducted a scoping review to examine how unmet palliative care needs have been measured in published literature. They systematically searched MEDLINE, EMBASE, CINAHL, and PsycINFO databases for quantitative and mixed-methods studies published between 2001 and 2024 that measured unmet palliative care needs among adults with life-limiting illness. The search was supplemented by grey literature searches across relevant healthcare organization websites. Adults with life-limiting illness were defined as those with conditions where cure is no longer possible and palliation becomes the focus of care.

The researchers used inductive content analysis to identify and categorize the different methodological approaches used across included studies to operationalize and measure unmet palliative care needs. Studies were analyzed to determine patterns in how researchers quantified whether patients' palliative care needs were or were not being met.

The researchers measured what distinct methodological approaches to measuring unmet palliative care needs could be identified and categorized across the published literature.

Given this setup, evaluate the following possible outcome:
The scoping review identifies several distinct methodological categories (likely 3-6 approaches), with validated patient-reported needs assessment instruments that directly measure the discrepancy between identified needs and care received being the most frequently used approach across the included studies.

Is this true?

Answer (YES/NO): NO